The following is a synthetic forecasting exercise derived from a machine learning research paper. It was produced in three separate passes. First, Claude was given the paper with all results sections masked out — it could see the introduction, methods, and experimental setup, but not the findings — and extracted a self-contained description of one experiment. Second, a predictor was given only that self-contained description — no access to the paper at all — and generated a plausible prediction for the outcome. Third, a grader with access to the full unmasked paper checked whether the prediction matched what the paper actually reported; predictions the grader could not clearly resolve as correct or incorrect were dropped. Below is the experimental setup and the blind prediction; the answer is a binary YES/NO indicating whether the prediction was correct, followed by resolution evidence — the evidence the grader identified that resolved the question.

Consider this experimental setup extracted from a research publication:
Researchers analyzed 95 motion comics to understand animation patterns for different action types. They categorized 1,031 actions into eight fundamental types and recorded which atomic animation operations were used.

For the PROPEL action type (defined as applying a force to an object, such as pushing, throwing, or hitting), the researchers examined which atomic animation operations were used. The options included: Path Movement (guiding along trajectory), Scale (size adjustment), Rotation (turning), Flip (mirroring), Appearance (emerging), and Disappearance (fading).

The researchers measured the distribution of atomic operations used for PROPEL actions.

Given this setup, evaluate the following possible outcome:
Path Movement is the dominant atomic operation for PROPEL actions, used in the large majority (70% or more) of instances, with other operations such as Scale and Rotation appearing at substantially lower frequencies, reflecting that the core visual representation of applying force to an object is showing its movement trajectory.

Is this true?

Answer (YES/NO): NO